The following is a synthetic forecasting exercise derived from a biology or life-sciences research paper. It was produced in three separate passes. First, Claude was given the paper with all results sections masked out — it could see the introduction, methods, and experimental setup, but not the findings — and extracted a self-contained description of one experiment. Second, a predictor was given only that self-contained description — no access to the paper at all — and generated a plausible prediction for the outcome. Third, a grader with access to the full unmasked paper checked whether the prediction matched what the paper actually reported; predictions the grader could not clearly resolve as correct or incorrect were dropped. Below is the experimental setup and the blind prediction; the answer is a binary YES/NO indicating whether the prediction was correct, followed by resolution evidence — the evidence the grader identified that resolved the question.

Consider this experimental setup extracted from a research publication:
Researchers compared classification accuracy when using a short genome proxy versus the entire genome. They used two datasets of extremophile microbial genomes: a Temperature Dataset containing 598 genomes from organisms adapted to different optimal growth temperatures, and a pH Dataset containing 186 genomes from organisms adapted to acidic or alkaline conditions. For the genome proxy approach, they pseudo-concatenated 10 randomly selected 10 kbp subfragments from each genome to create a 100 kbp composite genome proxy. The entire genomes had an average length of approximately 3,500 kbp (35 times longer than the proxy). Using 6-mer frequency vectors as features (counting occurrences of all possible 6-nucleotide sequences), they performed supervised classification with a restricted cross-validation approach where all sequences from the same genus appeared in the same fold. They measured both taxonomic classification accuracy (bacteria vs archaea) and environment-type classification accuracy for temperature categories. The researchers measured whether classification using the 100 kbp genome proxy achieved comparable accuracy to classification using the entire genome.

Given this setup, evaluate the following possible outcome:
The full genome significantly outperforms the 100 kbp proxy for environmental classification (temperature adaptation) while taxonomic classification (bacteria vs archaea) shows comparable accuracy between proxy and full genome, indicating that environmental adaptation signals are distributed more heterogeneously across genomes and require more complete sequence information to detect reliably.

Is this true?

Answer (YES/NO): NO